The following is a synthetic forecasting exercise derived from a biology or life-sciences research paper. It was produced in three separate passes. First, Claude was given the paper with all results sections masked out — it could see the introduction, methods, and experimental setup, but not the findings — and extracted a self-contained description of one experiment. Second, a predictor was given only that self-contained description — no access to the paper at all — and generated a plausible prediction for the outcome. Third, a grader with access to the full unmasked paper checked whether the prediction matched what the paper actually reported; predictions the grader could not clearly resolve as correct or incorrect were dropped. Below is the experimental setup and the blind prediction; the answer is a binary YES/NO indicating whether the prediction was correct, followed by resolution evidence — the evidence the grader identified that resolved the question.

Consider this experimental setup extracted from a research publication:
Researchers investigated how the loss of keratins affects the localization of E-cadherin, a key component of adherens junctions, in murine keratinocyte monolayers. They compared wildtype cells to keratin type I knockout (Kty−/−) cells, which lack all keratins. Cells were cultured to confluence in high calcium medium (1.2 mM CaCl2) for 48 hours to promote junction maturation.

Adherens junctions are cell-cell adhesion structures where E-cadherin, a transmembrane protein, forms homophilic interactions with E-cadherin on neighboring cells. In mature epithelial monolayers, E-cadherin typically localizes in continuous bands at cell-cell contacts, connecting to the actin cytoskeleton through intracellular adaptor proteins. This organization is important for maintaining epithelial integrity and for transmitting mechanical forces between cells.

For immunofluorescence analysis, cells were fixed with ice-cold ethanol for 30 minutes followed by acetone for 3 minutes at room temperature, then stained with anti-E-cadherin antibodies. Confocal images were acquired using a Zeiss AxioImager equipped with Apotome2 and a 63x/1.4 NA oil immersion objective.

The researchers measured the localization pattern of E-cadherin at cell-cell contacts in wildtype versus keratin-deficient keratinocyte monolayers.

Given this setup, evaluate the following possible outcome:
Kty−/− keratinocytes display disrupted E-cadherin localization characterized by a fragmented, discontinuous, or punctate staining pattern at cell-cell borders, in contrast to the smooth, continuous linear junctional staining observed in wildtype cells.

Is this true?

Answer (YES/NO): YES